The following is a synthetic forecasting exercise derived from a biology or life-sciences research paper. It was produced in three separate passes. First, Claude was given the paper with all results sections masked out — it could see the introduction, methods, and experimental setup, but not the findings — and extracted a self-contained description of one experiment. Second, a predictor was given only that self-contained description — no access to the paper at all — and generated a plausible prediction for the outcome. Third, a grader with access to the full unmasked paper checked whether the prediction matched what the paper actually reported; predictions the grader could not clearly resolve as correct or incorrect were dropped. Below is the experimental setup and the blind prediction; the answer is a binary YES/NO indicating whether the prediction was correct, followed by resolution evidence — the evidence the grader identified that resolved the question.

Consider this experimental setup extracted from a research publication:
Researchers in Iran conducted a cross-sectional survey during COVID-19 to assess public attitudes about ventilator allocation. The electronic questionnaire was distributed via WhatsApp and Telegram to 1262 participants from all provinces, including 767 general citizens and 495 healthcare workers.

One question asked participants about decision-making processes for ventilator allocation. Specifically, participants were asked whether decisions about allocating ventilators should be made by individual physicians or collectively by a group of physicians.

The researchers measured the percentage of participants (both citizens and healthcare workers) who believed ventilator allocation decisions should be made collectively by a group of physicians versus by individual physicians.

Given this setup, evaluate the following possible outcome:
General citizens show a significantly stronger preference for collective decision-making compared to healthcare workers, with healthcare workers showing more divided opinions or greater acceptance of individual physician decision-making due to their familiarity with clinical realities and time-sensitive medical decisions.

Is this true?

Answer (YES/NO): NO